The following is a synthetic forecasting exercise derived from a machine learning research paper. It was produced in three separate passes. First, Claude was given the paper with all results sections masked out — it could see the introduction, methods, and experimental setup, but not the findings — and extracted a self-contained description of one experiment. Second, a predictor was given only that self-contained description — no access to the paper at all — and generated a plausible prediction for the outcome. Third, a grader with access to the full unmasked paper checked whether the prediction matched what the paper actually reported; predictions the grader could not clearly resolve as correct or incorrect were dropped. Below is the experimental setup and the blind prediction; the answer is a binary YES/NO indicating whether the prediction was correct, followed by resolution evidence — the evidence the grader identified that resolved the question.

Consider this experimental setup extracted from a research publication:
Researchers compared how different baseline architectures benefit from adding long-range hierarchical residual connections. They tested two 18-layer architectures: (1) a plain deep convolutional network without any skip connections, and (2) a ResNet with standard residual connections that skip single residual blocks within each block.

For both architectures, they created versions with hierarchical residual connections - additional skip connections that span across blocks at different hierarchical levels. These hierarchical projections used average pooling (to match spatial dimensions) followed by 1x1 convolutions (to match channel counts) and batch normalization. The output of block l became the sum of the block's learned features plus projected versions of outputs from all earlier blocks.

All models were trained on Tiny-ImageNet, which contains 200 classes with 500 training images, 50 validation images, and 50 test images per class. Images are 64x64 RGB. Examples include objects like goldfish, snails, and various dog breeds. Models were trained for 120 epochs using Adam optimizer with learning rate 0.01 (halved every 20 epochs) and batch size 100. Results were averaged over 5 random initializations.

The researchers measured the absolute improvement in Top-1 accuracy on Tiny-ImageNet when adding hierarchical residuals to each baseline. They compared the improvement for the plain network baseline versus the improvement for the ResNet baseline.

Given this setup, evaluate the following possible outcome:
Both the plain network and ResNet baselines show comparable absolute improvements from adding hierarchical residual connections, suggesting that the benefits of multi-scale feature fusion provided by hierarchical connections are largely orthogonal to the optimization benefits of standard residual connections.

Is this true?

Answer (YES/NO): NO